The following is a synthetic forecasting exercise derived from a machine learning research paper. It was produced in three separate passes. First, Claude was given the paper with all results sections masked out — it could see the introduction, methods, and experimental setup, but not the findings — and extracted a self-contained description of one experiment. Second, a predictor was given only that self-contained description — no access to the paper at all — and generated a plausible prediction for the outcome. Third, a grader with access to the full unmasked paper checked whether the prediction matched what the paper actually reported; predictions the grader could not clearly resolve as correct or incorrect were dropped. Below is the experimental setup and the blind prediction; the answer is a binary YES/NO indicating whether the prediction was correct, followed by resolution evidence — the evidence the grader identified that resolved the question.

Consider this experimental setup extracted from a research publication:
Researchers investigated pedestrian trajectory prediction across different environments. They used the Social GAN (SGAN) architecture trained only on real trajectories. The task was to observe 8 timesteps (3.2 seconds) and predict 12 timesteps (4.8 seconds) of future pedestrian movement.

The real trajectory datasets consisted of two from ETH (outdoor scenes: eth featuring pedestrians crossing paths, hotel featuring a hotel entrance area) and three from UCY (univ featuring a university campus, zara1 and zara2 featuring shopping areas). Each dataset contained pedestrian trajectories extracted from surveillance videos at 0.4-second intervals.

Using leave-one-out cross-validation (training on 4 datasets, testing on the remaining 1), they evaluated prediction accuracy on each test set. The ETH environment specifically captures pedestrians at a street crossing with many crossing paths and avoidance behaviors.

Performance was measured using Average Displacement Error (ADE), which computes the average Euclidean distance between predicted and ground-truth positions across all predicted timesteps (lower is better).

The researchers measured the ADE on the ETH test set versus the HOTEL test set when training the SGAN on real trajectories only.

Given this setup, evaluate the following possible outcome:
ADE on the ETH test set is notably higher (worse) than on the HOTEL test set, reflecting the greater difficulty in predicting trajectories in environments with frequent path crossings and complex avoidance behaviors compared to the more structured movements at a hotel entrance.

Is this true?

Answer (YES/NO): YES